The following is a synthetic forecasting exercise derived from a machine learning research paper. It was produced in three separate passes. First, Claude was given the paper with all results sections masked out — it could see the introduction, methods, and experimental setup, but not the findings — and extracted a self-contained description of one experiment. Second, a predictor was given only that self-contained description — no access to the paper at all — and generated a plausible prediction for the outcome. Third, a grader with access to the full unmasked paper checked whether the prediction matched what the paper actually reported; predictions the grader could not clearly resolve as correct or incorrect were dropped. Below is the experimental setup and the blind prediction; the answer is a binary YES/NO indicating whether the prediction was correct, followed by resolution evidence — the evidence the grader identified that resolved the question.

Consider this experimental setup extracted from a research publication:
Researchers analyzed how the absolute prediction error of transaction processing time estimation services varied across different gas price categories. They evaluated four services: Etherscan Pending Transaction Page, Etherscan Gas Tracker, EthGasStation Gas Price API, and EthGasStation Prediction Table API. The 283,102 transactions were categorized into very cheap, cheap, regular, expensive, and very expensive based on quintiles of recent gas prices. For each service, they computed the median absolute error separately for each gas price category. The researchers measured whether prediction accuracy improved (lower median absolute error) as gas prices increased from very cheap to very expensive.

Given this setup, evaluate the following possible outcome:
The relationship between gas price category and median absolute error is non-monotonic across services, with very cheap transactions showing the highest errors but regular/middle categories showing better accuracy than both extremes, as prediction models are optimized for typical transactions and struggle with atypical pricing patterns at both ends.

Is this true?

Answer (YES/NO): NO